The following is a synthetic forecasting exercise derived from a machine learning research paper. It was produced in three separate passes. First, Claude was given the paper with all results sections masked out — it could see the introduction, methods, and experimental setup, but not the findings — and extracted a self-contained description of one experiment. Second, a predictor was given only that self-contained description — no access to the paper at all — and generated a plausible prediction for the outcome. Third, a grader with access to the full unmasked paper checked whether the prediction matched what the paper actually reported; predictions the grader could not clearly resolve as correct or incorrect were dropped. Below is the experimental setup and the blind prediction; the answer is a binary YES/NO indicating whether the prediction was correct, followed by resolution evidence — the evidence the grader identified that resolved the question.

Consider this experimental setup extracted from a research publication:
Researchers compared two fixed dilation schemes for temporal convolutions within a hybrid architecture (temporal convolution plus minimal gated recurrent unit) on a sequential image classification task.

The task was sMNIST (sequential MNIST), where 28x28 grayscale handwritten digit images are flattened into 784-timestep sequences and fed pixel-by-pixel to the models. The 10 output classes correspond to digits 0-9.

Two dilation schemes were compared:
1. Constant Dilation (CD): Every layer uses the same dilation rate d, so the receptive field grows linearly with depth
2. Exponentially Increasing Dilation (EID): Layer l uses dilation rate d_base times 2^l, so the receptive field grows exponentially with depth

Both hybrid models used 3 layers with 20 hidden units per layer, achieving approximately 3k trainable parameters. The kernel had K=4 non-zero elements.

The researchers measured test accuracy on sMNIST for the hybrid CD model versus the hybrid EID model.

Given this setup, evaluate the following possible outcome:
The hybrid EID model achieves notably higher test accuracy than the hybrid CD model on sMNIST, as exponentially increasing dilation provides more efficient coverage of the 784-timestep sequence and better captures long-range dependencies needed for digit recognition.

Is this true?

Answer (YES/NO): NO